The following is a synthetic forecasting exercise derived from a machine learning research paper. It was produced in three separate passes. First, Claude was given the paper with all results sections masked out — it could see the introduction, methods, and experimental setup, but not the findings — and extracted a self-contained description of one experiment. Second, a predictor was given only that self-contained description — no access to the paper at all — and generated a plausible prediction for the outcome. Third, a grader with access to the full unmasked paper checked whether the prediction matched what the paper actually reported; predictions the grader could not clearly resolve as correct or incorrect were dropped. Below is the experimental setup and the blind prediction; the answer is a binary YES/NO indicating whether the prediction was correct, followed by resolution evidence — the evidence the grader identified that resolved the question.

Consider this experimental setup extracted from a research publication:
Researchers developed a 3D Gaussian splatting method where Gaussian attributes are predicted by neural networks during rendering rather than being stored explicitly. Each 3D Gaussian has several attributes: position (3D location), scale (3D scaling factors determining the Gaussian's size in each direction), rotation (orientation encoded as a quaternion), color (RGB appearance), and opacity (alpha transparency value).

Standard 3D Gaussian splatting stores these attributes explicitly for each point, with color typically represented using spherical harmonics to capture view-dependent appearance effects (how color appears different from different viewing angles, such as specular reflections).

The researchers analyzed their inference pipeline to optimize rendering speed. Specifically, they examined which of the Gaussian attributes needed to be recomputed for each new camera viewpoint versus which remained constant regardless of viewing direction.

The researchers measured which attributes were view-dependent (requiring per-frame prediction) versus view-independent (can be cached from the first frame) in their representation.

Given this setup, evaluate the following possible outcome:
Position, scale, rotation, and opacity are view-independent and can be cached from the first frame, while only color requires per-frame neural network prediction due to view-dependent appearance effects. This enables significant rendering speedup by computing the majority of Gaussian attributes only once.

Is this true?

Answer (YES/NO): YES